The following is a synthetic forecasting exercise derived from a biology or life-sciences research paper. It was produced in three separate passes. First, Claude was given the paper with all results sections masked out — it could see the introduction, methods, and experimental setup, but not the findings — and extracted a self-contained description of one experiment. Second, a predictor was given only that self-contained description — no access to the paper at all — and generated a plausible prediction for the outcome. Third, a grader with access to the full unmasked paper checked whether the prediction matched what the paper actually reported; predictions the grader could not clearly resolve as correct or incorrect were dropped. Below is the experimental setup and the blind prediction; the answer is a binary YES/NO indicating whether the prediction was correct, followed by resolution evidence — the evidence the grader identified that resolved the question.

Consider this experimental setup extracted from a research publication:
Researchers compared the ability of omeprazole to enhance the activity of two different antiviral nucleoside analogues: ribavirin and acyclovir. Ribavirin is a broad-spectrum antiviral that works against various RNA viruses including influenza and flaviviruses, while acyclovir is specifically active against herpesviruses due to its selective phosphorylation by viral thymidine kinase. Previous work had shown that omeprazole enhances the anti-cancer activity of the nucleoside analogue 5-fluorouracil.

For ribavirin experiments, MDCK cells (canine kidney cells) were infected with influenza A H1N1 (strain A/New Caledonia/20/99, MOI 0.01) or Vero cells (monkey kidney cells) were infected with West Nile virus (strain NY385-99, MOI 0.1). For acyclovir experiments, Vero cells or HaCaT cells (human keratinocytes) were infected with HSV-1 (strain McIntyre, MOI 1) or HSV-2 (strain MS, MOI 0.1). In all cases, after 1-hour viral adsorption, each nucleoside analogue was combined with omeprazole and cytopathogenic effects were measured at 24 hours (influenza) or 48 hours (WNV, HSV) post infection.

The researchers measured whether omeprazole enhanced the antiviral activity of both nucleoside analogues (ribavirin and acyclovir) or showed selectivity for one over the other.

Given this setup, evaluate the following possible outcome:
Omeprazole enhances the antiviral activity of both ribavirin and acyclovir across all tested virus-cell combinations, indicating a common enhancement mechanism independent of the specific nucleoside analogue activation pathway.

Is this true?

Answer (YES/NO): NO